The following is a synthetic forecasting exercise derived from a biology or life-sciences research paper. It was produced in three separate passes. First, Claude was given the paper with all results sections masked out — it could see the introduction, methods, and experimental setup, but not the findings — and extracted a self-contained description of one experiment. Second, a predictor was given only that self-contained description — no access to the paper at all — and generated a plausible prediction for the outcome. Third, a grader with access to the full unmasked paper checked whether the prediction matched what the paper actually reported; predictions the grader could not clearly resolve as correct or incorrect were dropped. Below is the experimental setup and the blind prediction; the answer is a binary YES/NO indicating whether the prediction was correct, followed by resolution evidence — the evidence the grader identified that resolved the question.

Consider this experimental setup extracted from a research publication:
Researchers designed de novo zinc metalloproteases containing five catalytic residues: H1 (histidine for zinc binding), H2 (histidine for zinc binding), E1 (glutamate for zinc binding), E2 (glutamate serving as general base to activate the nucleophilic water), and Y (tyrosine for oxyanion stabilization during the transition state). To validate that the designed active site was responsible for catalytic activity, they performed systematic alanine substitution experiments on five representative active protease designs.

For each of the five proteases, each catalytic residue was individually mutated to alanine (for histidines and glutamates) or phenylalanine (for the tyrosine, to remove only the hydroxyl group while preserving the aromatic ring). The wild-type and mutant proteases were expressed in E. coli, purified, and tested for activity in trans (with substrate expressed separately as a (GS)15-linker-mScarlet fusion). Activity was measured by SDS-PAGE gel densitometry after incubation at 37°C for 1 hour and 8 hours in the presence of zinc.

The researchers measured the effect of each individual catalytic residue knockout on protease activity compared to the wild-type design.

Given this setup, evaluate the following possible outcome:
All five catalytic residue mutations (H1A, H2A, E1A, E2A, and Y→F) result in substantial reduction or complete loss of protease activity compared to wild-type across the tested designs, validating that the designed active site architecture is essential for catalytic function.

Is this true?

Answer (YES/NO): NO